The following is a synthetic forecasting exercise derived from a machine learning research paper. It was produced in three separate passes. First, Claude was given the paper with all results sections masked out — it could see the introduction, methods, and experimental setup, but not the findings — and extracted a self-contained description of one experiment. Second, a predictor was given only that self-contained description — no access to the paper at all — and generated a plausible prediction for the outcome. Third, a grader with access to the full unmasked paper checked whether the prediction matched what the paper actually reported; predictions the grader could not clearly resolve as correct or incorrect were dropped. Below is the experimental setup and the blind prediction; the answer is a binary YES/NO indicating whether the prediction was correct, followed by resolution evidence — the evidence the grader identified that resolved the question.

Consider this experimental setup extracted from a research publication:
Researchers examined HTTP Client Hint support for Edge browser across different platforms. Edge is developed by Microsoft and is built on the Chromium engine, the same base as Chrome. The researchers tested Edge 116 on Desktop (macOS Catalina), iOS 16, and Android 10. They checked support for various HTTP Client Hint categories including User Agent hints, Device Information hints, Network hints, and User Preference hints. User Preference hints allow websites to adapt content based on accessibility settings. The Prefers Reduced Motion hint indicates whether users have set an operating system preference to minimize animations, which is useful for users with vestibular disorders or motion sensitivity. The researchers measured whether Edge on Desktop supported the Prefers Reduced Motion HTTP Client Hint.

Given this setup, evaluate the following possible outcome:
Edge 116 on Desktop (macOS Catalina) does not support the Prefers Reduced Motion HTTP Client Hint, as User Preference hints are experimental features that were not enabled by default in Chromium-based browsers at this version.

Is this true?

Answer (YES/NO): NO